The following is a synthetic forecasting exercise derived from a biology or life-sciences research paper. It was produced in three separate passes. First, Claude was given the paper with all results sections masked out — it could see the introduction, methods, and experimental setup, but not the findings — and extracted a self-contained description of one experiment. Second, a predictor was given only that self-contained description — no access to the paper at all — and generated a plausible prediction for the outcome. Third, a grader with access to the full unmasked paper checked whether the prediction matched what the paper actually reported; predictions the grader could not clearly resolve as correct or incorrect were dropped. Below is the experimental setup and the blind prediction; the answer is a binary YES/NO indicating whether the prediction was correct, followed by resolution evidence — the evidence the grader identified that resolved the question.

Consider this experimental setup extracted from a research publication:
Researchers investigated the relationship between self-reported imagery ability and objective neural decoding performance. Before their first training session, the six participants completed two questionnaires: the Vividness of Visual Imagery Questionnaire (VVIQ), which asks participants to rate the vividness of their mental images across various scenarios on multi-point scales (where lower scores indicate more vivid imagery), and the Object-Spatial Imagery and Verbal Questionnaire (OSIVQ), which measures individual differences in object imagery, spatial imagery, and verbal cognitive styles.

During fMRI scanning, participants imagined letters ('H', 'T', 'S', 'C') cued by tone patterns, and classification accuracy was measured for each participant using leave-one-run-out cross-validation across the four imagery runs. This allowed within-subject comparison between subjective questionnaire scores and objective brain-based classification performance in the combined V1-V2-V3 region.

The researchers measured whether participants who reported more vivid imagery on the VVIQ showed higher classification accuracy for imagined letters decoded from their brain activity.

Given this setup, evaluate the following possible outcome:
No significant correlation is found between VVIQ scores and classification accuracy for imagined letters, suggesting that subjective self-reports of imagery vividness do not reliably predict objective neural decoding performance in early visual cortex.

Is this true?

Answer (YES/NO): YES